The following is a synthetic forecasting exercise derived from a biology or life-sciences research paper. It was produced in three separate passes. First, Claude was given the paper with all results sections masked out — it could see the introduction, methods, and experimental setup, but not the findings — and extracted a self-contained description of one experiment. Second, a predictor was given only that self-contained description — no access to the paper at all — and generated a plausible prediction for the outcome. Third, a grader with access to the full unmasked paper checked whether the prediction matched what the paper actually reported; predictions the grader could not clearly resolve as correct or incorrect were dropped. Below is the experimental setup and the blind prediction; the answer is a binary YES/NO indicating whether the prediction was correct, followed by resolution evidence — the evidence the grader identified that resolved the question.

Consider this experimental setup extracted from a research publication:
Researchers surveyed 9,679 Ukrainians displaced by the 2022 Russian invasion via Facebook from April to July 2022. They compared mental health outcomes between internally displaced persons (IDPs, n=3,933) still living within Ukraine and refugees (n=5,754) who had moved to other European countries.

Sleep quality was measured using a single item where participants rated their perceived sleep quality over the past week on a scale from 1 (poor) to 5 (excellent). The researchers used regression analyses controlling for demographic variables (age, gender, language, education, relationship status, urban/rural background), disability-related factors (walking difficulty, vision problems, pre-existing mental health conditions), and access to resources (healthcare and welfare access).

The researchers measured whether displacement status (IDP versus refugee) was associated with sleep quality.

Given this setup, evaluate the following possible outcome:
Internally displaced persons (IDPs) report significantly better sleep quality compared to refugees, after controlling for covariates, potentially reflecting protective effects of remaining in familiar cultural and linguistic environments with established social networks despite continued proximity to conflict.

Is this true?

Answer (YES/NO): YES